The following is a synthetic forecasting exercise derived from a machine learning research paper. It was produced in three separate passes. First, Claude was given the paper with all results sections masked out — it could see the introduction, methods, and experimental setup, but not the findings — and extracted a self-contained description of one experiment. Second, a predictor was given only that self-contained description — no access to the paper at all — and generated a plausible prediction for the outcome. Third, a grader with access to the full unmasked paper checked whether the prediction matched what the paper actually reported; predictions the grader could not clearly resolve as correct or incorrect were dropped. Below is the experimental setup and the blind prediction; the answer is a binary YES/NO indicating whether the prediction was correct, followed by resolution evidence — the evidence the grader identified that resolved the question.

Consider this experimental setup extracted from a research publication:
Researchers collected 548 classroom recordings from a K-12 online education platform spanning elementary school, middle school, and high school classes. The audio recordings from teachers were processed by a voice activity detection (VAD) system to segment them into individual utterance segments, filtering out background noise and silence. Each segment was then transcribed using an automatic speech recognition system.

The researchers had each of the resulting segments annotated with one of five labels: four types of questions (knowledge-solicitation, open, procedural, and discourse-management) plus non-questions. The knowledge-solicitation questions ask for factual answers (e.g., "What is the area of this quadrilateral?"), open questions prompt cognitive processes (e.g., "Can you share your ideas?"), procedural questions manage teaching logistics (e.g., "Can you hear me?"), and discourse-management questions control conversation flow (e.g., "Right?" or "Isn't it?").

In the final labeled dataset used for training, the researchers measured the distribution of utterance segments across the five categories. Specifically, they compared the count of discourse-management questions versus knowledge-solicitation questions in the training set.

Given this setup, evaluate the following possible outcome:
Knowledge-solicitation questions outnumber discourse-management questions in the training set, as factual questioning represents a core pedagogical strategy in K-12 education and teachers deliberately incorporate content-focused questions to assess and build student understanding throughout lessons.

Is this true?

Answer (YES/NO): NO